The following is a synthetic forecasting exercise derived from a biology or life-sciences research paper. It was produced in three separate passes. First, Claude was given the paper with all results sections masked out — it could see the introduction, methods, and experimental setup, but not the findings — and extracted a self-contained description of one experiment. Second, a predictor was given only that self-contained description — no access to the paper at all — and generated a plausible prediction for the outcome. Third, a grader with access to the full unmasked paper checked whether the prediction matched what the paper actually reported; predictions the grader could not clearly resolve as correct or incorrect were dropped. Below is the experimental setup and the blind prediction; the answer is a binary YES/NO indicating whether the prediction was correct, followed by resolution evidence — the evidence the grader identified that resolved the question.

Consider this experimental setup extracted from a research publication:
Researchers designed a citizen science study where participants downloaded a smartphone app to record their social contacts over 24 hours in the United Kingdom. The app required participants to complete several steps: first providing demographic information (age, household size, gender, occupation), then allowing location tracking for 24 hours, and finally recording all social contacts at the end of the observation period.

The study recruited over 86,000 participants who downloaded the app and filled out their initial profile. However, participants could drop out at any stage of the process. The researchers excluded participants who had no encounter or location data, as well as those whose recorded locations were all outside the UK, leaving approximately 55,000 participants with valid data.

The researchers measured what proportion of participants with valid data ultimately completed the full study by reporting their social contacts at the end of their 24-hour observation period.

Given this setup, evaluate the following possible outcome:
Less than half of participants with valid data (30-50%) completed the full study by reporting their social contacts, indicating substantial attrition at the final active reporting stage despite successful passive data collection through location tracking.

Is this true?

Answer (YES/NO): NO